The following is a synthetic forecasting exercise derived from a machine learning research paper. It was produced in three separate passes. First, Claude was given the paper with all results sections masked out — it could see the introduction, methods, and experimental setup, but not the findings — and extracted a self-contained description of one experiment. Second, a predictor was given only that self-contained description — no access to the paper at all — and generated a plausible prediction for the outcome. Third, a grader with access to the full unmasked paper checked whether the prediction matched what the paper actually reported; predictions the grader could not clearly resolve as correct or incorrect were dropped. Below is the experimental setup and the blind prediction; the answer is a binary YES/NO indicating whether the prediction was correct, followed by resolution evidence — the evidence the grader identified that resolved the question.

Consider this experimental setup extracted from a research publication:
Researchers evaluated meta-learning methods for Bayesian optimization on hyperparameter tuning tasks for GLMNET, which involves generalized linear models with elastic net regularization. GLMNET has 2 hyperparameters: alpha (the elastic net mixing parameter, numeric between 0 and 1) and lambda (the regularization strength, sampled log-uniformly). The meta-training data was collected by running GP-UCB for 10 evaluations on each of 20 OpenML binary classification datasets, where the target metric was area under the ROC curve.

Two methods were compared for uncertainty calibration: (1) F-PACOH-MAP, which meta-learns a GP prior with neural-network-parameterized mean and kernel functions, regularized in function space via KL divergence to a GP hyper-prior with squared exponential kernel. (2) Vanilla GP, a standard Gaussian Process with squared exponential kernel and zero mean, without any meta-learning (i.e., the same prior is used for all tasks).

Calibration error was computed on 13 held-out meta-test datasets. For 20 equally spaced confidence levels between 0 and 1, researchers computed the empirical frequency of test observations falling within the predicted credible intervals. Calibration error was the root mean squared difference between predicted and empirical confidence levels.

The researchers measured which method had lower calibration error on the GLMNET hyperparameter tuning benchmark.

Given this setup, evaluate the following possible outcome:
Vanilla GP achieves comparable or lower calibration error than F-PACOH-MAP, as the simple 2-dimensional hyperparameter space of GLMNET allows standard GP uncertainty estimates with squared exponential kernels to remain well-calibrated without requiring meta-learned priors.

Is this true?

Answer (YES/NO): YES